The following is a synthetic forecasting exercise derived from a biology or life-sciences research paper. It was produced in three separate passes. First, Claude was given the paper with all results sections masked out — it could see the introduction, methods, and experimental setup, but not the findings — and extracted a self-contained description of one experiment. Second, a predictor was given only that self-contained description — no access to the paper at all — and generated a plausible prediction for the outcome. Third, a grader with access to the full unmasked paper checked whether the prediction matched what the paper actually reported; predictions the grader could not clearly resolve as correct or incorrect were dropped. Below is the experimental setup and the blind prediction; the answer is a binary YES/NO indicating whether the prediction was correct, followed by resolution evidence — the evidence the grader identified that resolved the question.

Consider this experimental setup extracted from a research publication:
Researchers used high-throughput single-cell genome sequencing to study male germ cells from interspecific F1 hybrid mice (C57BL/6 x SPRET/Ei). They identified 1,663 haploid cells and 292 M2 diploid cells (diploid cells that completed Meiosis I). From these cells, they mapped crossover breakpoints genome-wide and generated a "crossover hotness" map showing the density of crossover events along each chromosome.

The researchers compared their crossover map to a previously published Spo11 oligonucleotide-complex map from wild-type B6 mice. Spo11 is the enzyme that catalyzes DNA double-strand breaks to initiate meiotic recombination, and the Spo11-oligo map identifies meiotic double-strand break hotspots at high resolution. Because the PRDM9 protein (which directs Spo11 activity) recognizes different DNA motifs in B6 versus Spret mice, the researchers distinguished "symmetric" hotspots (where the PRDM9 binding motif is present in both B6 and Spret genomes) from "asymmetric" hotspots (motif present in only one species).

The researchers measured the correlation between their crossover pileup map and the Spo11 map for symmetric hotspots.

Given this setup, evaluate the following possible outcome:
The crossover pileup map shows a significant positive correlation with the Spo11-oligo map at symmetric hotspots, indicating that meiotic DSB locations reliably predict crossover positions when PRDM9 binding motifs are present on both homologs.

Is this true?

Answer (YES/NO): NO